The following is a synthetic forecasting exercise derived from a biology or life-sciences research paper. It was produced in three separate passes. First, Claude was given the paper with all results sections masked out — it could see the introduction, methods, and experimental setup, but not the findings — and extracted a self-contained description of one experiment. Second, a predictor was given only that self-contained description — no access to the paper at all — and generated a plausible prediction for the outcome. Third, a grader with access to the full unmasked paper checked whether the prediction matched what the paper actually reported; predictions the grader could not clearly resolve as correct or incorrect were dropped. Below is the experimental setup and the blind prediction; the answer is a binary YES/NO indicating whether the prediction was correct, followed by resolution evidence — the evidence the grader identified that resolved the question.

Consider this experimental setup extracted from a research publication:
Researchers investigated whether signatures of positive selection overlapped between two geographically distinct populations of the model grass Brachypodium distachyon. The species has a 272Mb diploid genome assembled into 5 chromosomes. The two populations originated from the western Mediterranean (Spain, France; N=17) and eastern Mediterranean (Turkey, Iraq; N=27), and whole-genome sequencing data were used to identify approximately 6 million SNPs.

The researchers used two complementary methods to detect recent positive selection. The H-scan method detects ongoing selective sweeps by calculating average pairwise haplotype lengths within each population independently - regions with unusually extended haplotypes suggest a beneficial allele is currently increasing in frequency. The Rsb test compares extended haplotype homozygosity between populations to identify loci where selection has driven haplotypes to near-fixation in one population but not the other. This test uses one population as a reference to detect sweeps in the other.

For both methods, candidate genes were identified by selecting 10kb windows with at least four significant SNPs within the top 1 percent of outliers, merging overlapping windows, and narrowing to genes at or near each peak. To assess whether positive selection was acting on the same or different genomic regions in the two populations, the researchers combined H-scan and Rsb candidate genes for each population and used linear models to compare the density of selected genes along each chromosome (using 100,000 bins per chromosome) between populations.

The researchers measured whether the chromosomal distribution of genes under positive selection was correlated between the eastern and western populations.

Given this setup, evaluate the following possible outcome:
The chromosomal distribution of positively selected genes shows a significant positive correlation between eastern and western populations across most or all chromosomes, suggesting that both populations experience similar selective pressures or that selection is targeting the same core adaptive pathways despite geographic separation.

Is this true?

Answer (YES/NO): NO